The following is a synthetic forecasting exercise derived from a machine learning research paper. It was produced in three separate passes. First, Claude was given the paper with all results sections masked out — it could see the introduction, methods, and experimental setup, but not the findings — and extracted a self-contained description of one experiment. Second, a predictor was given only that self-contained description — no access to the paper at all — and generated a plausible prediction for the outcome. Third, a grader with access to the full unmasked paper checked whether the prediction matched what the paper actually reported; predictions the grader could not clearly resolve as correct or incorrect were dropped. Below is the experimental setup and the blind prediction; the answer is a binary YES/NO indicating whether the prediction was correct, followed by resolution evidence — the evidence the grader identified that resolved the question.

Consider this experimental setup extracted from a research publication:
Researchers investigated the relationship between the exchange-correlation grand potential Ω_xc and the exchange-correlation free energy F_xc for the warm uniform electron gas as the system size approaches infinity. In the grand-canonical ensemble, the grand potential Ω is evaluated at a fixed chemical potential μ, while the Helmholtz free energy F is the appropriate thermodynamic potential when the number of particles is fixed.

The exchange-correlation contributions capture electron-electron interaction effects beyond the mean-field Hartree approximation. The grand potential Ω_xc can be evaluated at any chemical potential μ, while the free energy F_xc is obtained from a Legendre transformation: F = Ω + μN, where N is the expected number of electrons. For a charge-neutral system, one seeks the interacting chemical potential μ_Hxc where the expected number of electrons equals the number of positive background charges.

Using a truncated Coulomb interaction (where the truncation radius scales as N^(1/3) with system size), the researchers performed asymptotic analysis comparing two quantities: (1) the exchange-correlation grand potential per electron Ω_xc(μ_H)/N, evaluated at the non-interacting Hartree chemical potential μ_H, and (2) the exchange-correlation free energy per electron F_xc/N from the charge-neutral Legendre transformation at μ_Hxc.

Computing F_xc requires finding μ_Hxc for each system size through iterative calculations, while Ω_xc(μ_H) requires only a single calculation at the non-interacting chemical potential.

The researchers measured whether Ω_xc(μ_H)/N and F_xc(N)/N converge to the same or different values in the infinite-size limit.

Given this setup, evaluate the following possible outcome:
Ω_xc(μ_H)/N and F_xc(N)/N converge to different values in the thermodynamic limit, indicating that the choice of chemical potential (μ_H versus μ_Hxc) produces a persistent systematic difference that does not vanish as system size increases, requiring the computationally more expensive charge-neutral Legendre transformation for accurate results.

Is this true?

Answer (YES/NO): NO